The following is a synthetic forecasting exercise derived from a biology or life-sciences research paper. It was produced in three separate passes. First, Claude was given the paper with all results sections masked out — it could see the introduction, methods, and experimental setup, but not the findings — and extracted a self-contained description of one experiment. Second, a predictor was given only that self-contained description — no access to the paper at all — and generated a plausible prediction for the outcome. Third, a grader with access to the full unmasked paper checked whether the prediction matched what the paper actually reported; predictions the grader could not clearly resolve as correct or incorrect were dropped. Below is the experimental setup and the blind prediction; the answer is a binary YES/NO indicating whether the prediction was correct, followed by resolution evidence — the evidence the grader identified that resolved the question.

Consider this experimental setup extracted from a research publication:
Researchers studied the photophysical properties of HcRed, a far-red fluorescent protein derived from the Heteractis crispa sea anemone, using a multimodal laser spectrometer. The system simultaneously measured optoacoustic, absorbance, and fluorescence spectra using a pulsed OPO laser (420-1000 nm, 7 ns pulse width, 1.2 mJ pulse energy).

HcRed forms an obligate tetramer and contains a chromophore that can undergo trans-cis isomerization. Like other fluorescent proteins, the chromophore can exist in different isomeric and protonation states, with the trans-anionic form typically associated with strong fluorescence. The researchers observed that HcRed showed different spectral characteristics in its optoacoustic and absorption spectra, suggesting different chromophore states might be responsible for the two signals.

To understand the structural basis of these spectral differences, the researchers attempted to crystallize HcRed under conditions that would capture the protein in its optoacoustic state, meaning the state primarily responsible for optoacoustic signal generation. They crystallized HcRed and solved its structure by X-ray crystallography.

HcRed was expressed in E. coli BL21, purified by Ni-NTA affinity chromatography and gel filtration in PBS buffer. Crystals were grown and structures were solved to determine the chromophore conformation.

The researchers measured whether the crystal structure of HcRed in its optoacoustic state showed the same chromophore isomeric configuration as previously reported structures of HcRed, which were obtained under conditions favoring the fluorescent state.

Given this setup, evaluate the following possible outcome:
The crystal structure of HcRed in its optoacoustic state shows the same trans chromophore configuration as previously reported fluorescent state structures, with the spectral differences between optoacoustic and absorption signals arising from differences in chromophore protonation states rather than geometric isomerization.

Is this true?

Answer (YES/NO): NO